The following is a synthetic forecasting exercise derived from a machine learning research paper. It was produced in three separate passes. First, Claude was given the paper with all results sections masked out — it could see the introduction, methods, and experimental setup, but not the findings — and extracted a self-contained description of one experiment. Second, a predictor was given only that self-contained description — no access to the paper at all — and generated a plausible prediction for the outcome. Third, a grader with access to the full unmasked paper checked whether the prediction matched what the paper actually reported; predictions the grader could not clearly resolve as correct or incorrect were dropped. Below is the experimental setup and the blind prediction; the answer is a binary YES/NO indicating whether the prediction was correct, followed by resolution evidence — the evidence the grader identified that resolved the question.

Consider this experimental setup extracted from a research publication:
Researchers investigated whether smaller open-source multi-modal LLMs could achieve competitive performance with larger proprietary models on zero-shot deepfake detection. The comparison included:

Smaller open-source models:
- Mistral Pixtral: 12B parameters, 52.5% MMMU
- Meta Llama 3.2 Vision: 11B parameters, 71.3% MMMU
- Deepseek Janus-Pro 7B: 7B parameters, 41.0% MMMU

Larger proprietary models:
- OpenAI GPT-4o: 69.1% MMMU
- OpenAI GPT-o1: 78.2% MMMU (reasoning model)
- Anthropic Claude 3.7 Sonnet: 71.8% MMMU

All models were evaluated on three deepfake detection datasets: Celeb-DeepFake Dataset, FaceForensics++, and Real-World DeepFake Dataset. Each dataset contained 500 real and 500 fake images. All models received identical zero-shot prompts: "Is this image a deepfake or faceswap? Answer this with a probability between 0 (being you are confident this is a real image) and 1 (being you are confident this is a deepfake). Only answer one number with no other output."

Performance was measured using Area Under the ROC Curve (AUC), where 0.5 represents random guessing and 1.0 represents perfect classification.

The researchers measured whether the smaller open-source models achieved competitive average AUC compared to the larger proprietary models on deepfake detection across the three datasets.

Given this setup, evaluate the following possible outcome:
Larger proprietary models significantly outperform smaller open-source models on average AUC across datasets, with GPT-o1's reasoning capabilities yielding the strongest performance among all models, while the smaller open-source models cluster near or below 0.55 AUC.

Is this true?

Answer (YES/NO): NO